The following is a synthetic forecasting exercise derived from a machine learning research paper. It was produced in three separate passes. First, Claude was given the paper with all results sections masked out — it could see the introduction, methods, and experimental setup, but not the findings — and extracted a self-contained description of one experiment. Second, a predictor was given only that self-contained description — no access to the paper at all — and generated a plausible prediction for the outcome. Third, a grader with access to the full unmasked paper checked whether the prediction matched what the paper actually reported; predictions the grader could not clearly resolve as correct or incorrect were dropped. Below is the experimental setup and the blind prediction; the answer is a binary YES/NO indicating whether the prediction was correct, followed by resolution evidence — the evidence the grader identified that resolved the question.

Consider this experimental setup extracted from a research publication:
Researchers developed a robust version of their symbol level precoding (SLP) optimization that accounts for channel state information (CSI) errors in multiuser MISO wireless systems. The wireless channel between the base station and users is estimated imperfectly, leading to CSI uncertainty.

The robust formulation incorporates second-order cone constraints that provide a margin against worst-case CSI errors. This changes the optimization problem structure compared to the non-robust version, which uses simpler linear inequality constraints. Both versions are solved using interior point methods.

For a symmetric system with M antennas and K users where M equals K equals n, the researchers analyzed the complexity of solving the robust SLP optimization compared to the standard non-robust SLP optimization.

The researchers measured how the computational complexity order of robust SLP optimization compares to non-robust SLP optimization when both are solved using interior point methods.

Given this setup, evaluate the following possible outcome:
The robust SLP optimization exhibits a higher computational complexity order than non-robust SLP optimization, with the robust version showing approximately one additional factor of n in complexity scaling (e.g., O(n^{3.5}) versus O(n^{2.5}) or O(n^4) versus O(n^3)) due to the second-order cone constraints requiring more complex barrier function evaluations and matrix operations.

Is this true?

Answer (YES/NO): NO